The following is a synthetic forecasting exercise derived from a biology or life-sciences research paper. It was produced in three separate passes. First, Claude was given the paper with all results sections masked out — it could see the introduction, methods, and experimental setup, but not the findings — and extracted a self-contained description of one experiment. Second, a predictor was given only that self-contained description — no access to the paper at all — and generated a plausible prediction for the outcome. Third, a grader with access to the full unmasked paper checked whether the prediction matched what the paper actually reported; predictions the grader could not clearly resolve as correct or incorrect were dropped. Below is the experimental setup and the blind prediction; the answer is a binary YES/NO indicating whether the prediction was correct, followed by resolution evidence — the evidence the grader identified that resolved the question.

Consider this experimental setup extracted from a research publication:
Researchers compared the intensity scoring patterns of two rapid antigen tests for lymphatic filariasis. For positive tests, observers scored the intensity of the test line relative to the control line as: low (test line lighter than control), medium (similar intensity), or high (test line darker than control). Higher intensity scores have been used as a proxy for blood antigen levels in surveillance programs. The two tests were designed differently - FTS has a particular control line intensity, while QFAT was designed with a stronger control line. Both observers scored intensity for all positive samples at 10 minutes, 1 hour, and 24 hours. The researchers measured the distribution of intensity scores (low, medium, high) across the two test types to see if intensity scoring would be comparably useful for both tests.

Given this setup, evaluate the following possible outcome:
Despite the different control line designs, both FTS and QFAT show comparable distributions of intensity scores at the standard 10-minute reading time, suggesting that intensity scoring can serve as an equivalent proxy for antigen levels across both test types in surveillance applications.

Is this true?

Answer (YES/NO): NO